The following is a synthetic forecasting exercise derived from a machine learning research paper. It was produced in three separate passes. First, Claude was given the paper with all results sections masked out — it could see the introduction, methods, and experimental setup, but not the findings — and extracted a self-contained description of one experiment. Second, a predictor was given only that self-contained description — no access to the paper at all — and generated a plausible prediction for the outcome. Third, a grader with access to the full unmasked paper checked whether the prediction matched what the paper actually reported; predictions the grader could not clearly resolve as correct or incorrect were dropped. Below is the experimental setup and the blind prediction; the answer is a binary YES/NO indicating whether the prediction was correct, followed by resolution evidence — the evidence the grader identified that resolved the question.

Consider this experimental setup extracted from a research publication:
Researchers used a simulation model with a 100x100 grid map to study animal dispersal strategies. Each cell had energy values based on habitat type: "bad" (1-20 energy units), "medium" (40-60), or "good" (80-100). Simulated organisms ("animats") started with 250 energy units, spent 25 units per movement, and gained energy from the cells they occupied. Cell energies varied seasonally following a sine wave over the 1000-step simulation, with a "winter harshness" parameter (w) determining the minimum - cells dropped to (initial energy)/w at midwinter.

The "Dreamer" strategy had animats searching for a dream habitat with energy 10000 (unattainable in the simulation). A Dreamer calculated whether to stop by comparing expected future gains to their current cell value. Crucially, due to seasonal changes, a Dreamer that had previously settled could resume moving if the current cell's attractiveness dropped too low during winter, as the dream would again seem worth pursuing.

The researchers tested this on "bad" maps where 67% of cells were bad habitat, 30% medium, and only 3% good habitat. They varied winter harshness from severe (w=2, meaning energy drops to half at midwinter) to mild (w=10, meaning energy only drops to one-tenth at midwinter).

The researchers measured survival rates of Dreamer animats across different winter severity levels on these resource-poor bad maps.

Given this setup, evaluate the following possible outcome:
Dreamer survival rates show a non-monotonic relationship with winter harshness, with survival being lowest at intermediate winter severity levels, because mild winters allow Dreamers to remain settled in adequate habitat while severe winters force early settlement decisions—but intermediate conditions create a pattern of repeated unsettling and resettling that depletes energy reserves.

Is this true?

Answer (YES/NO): NO